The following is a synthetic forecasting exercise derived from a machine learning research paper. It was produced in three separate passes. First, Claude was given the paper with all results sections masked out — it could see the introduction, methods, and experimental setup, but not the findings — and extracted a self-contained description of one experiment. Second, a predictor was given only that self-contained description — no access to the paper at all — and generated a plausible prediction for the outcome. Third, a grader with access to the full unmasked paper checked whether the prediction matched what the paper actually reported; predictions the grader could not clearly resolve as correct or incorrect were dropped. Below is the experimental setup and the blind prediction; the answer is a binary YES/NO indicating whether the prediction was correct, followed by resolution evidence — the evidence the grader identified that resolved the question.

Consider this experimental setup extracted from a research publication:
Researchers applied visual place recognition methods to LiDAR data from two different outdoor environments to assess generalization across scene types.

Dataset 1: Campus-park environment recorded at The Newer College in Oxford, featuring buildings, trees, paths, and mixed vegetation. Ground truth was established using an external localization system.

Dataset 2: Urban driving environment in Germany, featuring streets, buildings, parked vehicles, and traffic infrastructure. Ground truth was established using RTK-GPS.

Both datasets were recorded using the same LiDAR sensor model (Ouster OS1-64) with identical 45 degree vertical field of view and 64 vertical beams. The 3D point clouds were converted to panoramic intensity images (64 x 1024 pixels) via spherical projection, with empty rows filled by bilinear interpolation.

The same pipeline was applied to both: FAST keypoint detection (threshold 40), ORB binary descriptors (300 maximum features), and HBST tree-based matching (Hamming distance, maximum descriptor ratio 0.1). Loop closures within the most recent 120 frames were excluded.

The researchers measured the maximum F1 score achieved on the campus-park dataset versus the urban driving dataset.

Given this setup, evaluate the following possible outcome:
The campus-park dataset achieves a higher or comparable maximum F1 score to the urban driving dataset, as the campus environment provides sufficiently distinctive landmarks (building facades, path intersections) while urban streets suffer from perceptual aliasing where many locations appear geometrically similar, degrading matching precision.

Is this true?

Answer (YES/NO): NO